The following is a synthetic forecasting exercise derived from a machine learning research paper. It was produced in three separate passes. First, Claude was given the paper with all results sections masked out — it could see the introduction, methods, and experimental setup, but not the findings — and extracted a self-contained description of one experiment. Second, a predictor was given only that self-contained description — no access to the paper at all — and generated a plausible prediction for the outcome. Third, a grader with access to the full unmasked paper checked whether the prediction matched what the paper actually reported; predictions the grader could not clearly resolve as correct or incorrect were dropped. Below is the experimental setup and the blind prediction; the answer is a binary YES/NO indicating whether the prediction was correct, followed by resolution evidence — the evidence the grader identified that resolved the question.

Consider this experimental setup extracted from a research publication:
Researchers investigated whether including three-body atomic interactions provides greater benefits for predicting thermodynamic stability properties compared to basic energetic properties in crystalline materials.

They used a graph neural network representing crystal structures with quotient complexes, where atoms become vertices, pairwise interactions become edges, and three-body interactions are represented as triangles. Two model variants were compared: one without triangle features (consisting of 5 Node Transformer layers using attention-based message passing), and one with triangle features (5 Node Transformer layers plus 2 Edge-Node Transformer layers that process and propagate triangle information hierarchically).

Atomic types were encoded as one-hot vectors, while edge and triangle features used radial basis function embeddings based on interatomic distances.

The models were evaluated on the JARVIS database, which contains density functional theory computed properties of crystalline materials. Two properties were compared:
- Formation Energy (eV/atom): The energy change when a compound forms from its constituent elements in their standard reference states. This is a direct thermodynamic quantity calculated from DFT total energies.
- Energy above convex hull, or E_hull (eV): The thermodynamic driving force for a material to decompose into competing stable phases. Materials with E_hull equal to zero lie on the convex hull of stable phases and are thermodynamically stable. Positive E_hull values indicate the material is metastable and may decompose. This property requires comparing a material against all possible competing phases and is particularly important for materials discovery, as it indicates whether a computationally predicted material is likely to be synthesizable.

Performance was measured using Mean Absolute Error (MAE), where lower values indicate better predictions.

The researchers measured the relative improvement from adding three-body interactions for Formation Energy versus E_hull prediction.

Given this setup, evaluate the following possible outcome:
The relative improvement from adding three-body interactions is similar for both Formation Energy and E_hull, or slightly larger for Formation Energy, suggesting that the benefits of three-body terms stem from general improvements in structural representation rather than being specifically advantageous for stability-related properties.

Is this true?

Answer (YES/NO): NO